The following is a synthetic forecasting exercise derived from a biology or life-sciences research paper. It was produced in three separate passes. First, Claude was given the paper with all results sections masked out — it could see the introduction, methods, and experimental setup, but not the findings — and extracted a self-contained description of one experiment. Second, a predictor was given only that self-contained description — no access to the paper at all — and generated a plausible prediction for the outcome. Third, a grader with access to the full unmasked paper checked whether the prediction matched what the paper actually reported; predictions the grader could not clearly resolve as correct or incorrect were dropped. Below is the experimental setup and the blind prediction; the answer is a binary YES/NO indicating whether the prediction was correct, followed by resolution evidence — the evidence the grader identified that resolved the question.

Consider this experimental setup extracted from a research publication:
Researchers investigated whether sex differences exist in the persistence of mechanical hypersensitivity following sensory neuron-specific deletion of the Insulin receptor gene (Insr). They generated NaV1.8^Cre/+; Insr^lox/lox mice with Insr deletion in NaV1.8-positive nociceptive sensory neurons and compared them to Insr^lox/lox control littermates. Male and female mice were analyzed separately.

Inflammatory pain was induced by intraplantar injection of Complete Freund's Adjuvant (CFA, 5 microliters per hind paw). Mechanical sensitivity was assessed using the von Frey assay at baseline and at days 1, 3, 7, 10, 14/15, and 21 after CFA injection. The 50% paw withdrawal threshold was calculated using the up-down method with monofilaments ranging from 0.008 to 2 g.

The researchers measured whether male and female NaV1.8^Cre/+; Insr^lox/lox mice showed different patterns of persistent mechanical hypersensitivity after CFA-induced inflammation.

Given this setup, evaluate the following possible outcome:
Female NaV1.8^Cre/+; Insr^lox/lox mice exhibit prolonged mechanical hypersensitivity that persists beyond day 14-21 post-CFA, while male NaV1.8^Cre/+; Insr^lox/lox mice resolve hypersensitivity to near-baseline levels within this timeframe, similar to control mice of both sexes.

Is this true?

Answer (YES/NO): YES